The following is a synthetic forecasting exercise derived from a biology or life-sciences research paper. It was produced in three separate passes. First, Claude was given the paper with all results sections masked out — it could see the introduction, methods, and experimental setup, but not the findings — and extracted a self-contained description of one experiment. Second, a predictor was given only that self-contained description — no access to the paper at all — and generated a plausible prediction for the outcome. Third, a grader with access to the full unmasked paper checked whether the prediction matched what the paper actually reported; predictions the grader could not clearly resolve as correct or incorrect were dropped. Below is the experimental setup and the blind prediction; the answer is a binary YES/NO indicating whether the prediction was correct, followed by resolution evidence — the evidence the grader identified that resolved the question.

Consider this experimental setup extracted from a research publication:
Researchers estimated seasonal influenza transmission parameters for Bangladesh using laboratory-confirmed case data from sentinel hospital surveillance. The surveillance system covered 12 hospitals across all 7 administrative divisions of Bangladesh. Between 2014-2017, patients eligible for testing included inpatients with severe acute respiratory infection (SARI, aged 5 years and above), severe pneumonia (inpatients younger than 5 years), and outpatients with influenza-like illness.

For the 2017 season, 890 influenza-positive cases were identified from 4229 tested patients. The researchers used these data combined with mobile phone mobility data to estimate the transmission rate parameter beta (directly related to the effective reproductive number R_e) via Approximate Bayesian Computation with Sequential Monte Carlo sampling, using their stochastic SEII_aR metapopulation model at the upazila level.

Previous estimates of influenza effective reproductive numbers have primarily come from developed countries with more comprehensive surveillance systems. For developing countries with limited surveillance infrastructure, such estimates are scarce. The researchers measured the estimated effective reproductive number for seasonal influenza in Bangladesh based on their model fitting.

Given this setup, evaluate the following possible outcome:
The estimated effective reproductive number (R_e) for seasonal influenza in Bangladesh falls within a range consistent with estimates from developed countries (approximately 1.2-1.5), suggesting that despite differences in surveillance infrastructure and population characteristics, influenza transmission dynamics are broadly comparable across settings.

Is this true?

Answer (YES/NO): YES